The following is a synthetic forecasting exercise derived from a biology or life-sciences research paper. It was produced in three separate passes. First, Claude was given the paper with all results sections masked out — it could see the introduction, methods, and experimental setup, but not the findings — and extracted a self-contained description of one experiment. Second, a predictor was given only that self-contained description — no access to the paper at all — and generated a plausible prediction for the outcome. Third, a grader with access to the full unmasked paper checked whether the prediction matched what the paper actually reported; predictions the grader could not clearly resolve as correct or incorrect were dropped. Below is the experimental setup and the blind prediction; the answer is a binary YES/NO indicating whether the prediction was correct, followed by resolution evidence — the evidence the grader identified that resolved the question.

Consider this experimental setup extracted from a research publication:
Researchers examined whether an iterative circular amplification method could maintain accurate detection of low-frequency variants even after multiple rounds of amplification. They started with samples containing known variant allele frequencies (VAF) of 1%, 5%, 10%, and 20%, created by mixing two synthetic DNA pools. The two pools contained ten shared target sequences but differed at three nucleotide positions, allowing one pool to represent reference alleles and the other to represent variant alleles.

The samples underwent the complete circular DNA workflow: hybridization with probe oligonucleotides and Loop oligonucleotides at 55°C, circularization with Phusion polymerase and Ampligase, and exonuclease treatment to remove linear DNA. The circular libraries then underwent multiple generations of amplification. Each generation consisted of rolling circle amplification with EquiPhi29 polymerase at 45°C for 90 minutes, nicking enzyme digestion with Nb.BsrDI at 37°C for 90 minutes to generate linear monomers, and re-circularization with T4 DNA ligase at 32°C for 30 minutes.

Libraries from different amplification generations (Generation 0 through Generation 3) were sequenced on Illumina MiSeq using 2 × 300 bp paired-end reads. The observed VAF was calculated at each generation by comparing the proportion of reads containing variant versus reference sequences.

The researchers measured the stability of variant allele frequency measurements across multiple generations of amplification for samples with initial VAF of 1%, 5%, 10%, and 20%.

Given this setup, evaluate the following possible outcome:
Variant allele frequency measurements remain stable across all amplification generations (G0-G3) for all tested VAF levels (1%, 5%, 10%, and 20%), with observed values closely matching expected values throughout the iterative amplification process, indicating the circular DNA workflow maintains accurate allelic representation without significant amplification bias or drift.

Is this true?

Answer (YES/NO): NO